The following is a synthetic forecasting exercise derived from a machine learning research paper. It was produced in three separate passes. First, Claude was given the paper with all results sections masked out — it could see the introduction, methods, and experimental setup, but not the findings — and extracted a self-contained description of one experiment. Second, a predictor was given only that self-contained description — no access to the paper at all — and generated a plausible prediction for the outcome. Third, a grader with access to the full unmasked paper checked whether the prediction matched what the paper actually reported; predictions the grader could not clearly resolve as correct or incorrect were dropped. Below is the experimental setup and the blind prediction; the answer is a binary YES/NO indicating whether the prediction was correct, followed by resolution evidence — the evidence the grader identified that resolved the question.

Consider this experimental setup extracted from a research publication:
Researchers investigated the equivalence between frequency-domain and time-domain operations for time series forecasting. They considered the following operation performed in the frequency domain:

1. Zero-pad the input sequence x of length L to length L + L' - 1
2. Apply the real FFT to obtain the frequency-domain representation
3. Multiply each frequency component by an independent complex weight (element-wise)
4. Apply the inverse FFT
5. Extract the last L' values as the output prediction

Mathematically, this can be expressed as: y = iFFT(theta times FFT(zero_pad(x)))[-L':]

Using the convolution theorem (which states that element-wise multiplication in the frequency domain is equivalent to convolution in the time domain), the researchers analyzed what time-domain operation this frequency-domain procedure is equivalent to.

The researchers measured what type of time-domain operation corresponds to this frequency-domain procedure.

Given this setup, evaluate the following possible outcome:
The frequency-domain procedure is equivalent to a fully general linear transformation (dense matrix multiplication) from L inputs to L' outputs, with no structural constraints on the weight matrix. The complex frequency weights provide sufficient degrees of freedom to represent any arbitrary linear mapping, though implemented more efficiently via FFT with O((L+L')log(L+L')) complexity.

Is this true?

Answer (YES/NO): NO